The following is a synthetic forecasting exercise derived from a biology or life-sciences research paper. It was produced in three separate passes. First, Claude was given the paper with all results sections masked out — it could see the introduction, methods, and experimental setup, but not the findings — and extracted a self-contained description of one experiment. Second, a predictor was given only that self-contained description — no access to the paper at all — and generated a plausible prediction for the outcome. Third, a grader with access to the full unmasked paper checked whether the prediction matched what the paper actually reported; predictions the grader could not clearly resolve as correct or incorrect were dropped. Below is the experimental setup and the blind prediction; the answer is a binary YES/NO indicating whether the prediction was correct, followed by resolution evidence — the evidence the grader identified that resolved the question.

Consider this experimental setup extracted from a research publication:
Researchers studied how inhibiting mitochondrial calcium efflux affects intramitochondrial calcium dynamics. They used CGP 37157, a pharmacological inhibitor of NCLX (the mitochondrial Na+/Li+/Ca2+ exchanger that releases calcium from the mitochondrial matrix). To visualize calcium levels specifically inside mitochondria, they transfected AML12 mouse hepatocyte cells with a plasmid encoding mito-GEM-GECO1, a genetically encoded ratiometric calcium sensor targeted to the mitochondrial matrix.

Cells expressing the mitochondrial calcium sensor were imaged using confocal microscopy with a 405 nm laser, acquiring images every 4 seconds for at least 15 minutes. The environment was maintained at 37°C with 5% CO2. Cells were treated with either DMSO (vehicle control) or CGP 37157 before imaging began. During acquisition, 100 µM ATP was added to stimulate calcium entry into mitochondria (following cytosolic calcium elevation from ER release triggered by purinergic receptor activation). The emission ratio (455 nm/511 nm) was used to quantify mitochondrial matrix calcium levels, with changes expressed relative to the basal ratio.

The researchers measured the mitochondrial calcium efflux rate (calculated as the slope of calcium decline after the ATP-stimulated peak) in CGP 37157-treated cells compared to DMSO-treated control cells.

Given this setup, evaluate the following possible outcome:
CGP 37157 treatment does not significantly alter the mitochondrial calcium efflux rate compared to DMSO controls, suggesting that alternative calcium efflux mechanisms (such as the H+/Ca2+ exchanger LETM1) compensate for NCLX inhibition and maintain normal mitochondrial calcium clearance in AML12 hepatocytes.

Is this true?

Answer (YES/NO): NO